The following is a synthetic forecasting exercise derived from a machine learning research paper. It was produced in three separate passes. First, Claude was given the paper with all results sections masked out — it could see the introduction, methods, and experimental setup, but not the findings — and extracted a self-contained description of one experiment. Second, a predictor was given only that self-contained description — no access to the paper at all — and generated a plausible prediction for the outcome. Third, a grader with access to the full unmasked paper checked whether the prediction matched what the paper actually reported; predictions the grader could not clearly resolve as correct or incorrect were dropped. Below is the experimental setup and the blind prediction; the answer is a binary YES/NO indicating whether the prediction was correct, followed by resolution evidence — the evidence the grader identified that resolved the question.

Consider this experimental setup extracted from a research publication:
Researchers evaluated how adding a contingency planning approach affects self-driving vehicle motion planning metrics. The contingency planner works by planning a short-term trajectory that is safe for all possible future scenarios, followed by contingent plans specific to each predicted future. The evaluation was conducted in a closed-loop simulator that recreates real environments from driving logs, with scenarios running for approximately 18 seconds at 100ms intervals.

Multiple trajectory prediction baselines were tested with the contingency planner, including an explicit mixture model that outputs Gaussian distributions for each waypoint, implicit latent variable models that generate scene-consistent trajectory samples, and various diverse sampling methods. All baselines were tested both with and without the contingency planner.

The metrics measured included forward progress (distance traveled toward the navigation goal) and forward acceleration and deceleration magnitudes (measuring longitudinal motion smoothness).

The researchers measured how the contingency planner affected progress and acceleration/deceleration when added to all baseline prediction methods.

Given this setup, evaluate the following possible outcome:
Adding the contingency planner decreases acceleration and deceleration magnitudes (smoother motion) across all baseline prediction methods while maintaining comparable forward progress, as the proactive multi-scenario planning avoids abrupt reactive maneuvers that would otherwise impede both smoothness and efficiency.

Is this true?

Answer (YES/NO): NO